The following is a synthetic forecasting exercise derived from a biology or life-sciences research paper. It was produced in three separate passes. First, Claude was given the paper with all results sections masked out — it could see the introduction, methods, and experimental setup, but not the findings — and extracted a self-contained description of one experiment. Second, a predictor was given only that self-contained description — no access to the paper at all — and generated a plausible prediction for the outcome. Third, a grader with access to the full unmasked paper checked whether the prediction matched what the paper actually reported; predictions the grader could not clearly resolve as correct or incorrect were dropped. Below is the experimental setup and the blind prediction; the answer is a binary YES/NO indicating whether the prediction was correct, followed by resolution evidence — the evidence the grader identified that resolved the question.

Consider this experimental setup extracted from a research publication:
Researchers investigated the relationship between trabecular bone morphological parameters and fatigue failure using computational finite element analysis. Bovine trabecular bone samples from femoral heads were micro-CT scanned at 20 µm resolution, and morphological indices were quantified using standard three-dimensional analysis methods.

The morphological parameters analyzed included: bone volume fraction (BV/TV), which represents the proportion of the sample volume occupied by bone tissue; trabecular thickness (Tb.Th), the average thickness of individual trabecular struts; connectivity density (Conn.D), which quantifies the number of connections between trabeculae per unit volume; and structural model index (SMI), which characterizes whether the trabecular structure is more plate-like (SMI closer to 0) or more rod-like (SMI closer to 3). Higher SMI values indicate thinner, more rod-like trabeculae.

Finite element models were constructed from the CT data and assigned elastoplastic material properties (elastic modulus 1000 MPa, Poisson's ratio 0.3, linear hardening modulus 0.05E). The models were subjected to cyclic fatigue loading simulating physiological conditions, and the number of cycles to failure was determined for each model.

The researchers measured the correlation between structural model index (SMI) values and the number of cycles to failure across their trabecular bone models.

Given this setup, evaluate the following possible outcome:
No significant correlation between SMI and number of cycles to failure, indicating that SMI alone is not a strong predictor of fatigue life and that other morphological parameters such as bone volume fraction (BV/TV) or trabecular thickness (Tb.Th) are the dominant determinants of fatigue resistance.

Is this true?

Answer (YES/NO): NO